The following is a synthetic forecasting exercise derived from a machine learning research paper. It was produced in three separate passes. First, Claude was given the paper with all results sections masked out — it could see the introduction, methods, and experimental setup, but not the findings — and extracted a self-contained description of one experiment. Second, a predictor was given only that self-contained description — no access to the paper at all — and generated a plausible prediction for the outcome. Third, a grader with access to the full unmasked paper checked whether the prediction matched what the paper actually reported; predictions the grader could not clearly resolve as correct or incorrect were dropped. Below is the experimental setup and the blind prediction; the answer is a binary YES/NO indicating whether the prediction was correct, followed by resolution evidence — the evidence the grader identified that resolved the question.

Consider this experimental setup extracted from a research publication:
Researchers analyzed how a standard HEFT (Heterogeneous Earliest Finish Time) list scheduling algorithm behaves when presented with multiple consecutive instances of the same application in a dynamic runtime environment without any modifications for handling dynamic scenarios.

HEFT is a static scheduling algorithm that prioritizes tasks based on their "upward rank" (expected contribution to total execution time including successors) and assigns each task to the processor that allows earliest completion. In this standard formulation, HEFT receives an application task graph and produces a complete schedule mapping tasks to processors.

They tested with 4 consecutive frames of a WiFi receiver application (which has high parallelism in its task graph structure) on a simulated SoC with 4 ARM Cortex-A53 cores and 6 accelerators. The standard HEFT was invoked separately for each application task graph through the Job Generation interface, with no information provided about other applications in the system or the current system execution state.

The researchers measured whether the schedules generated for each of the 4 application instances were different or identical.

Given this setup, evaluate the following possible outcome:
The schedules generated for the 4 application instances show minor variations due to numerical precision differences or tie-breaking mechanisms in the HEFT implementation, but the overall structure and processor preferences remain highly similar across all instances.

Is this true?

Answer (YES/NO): NO